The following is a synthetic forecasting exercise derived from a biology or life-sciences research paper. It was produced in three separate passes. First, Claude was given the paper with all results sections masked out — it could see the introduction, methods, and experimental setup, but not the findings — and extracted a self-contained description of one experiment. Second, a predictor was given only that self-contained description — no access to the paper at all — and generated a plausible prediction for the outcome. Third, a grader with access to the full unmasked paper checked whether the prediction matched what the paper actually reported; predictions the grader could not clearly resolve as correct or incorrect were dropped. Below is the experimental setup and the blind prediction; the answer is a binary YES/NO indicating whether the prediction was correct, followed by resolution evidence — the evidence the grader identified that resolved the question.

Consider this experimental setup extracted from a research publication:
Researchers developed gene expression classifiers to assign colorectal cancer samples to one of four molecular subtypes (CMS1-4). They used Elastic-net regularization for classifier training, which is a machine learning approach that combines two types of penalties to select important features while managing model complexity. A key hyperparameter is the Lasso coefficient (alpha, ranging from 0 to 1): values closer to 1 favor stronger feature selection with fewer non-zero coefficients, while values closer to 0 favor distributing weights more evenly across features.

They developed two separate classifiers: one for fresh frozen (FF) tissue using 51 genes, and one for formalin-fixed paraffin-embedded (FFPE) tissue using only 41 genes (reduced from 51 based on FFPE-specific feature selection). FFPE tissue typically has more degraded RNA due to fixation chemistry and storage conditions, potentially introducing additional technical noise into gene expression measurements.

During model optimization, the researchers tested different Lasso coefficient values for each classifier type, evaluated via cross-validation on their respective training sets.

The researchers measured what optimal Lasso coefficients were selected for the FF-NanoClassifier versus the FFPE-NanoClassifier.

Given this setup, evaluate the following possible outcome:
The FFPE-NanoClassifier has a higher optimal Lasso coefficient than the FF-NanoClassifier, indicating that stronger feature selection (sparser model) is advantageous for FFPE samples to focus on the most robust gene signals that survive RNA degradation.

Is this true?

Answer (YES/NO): YES